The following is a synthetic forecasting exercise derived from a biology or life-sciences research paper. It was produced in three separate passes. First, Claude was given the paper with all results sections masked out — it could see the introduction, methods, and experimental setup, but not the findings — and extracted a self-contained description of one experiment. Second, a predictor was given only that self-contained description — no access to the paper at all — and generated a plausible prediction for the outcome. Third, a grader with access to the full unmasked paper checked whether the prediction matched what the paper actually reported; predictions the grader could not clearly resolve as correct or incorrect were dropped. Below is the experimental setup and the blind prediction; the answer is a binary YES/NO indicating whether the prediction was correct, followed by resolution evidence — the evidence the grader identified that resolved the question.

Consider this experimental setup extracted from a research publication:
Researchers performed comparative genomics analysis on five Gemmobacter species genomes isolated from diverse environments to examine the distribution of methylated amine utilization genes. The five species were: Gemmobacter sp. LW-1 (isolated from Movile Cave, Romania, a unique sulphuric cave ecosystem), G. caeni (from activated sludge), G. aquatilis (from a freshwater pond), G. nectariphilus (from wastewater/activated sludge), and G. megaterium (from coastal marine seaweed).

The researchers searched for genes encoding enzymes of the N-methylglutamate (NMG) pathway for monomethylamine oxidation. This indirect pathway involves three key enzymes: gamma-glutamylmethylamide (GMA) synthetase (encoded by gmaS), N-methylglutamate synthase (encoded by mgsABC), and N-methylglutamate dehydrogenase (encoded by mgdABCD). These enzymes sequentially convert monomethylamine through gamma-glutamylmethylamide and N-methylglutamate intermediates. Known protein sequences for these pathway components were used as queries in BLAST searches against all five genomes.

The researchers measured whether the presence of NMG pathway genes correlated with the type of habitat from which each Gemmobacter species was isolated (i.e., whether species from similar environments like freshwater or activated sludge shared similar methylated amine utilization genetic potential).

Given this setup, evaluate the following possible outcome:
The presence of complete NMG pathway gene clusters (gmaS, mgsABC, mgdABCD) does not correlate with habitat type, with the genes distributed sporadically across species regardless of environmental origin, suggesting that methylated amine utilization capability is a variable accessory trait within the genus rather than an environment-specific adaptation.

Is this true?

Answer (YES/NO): YES